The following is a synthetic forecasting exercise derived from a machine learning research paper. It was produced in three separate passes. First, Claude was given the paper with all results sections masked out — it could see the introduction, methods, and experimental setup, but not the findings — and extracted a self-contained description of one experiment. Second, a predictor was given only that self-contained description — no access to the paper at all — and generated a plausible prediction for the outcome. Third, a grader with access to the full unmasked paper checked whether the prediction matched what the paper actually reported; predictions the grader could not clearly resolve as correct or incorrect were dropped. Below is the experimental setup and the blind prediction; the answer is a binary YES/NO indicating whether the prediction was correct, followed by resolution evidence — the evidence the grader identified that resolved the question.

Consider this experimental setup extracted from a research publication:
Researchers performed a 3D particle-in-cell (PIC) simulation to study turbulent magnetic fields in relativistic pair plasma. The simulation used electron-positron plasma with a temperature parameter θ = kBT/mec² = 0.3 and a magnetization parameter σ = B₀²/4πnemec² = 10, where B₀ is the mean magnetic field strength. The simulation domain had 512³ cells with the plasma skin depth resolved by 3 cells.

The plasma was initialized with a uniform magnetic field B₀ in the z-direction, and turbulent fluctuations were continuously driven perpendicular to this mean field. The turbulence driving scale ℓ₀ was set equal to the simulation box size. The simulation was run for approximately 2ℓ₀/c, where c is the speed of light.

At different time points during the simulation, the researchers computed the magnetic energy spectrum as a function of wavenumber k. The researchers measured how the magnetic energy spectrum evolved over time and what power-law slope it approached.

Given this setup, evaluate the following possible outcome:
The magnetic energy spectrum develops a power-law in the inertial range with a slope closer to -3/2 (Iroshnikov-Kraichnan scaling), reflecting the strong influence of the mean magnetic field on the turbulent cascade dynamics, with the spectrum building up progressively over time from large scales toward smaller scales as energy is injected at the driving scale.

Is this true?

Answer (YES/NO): NO